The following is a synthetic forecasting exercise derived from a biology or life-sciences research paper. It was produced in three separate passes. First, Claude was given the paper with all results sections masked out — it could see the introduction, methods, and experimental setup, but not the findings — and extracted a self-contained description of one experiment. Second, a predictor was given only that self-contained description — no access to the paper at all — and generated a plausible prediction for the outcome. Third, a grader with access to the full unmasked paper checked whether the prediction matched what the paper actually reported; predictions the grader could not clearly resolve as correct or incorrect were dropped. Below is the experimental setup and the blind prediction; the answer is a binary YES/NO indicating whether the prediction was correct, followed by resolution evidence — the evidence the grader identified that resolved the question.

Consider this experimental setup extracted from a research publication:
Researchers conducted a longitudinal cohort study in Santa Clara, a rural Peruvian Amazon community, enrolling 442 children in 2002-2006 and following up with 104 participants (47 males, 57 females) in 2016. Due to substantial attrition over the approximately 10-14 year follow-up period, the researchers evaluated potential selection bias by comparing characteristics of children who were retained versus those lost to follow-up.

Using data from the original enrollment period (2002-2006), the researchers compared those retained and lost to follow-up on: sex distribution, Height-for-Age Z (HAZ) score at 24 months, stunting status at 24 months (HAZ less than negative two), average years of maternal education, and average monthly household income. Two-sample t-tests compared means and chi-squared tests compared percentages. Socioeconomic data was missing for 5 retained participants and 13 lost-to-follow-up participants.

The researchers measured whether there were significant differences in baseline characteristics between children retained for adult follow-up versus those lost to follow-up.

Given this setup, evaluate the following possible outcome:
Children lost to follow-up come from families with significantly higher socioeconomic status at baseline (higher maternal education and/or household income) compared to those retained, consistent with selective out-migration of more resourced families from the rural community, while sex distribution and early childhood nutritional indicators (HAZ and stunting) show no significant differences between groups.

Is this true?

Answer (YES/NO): NO